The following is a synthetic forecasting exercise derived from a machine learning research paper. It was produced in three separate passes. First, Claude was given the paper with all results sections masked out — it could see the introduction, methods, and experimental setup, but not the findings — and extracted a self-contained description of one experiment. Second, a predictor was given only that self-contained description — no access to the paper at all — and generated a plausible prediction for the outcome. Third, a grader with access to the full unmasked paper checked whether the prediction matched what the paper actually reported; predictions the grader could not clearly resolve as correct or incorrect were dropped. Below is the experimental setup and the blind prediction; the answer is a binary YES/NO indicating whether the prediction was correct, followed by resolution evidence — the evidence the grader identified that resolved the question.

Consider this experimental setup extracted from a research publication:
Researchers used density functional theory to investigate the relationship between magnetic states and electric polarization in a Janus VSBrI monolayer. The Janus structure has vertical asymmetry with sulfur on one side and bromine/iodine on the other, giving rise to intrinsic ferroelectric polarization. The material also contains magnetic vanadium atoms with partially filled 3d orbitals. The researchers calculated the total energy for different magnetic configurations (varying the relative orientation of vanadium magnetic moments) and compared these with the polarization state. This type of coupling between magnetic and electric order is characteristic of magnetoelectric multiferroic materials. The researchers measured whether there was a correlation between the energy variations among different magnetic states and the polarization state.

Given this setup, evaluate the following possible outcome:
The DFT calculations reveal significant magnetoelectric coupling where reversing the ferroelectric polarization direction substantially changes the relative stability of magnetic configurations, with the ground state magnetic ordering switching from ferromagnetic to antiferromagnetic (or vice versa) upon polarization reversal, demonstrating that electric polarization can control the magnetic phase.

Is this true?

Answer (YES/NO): NO